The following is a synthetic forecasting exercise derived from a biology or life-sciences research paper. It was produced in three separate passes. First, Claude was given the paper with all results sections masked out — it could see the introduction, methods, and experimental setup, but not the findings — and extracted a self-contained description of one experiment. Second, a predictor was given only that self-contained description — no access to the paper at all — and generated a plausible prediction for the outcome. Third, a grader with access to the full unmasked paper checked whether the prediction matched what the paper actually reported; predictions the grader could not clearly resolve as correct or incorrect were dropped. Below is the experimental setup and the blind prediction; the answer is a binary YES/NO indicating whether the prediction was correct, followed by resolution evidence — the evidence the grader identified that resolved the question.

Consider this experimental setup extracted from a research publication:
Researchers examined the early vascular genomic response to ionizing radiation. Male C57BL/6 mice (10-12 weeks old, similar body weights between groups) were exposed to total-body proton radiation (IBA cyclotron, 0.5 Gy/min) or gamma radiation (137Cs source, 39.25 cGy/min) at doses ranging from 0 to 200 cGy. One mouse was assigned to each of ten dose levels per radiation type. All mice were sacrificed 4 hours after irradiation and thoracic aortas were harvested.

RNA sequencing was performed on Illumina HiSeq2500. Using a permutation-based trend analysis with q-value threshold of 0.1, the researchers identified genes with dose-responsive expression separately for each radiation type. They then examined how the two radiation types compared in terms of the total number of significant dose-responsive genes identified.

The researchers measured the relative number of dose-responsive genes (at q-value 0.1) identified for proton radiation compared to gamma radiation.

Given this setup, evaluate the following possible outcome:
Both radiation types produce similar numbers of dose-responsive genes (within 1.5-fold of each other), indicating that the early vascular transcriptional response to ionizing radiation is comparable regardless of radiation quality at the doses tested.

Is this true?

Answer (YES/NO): NO